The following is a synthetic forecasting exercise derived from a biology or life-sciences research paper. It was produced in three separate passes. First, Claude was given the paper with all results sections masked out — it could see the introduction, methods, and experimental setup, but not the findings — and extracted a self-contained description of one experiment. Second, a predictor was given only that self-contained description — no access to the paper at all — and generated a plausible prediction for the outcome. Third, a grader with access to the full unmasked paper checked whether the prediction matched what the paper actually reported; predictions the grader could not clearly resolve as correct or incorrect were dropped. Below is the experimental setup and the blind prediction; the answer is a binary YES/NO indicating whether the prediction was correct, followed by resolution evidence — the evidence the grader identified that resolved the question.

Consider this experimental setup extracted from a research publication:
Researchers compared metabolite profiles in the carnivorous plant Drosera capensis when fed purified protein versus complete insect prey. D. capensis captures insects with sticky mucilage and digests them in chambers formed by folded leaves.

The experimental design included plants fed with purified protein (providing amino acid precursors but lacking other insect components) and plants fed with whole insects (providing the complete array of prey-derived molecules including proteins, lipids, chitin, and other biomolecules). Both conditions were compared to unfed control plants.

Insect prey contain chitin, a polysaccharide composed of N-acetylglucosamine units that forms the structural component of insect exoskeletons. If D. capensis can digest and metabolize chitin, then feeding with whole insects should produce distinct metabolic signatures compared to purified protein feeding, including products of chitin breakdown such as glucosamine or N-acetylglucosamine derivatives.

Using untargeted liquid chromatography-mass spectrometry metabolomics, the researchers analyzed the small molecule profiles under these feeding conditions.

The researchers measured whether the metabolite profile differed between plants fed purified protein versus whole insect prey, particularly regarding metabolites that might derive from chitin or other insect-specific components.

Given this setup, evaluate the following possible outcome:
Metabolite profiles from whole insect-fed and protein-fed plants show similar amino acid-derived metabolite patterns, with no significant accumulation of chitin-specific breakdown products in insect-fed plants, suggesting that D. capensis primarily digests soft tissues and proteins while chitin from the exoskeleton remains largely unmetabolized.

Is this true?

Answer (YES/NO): NO